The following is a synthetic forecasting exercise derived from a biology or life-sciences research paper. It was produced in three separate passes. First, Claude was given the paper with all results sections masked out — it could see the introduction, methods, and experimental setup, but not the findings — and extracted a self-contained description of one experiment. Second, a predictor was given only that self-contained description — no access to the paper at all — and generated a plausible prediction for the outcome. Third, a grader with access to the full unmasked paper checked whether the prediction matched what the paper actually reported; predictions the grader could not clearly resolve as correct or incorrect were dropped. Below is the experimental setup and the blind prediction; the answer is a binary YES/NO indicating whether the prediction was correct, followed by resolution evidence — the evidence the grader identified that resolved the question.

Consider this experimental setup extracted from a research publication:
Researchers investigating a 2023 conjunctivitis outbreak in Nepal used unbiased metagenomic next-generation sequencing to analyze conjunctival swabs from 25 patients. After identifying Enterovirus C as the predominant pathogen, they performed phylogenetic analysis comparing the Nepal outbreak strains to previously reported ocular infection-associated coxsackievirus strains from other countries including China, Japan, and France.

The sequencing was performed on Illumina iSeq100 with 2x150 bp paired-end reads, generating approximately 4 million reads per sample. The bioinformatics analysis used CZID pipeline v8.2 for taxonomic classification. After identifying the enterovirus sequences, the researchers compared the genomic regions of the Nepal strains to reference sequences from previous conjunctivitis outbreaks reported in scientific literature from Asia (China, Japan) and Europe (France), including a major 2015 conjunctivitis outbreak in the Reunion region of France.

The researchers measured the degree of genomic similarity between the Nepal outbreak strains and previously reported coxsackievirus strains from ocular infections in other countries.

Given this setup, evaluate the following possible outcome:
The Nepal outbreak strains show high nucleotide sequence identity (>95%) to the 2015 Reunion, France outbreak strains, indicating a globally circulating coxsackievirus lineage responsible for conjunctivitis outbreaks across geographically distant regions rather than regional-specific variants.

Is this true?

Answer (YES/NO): NO